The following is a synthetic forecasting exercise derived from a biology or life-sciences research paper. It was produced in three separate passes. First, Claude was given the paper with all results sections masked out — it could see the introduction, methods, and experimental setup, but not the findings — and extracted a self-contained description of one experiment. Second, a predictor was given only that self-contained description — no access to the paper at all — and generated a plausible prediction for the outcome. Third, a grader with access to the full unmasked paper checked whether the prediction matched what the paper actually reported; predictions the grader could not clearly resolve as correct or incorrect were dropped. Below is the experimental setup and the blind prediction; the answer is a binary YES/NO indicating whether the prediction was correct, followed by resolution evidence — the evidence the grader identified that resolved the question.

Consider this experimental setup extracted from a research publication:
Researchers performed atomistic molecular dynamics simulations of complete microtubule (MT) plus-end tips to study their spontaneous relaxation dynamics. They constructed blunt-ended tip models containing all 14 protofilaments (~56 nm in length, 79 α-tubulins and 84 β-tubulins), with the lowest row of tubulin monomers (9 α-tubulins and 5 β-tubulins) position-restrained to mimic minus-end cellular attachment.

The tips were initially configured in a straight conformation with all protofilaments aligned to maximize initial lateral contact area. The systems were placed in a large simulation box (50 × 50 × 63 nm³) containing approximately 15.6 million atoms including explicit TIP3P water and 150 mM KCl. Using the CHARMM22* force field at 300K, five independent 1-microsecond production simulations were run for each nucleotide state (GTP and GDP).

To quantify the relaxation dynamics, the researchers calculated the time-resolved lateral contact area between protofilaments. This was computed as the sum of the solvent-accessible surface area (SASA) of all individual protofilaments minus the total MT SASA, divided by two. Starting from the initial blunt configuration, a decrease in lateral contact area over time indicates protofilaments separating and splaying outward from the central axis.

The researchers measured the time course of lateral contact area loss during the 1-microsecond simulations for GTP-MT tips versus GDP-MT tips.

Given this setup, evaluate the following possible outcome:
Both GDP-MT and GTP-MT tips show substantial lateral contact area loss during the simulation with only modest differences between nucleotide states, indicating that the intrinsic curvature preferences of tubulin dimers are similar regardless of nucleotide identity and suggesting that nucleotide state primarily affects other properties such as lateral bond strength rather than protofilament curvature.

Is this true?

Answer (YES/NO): NO